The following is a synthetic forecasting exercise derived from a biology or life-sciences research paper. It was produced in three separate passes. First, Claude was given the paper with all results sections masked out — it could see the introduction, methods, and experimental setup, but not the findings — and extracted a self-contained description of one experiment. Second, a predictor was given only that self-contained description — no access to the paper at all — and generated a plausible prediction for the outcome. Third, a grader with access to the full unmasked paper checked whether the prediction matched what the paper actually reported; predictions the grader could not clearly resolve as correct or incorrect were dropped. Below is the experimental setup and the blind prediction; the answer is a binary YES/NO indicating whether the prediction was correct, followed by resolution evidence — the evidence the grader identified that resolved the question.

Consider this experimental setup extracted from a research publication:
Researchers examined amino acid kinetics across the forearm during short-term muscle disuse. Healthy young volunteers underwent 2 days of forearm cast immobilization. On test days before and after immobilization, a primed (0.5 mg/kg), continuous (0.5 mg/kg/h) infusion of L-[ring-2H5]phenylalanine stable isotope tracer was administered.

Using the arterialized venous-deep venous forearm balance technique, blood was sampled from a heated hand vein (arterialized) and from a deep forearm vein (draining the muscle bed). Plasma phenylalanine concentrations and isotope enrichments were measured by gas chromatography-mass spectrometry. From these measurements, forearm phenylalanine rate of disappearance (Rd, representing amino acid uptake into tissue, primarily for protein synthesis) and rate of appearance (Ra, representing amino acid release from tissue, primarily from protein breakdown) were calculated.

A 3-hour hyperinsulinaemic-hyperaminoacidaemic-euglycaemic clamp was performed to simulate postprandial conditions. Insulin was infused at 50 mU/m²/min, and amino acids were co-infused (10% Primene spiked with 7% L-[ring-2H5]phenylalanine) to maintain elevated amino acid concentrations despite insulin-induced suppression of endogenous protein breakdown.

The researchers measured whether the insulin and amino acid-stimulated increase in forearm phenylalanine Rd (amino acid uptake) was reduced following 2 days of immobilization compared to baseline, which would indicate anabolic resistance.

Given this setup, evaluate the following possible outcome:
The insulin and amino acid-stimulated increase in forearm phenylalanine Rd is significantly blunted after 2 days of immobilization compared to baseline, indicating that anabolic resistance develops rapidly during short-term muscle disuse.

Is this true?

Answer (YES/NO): NO